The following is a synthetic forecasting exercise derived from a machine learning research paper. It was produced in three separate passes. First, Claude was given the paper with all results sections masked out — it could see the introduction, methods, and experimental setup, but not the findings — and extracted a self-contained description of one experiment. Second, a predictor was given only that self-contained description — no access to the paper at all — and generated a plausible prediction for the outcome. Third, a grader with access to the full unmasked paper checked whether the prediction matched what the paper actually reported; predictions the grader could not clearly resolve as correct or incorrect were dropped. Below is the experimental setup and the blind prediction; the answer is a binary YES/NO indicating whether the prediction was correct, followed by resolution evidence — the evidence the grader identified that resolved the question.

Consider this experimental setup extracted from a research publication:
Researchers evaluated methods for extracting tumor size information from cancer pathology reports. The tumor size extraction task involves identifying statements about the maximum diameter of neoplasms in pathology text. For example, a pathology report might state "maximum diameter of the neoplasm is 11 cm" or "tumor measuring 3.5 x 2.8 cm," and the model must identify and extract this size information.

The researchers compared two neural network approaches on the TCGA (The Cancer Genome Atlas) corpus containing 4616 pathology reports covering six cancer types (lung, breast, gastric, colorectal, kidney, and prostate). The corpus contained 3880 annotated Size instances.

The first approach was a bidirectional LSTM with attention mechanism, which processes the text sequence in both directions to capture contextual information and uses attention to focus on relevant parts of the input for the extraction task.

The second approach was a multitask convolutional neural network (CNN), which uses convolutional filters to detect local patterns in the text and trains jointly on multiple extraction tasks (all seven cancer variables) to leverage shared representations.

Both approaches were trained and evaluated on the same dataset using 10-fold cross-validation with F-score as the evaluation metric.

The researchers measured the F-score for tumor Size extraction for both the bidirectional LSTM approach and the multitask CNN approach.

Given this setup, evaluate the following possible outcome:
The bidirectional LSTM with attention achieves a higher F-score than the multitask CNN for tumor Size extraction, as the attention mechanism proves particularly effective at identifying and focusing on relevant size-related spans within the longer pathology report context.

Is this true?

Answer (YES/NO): NO